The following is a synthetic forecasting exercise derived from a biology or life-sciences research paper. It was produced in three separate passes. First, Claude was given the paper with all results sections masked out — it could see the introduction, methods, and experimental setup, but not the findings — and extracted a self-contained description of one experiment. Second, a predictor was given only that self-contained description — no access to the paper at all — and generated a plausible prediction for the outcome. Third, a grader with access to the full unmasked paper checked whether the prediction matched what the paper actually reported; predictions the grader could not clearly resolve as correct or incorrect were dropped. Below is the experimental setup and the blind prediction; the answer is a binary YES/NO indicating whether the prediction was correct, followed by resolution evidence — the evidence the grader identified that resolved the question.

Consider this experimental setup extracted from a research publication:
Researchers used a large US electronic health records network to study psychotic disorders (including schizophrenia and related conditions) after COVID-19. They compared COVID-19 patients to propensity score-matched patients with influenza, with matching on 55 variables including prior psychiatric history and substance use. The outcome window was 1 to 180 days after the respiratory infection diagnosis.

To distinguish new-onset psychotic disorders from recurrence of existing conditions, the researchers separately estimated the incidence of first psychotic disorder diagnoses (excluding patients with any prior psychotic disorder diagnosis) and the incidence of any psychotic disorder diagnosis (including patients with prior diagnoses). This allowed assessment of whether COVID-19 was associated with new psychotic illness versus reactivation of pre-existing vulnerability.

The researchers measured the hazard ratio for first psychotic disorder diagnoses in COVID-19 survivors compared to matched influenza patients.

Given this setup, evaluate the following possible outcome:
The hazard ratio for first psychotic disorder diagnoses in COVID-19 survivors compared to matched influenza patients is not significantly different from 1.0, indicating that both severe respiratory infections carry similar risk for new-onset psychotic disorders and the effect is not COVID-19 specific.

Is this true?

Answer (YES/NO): NO